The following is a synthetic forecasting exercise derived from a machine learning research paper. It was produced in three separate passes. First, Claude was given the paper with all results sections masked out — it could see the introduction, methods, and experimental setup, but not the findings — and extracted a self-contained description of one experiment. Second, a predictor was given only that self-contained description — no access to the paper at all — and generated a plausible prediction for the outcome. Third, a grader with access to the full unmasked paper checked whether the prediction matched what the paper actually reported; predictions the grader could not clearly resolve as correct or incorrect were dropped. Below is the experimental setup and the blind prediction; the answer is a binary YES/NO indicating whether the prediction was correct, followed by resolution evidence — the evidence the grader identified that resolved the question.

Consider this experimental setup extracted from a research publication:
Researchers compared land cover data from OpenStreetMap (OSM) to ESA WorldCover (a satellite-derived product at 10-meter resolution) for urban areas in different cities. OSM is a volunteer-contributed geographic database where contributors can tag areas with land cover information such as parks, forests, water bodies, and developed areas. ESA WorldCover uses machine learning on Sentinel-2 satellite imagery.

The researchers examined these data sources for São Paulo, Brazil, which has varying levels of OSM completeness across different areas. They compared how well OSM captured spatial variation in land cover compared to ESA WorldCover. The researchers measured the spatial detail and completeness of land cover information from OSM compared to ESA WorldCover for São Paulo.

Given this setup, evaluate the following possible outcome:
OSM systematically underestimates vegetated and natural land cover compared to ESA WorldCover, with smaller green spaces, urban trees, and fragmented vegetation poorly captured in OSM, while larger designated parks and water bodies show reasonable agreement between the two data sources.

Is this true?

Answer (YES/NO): NO